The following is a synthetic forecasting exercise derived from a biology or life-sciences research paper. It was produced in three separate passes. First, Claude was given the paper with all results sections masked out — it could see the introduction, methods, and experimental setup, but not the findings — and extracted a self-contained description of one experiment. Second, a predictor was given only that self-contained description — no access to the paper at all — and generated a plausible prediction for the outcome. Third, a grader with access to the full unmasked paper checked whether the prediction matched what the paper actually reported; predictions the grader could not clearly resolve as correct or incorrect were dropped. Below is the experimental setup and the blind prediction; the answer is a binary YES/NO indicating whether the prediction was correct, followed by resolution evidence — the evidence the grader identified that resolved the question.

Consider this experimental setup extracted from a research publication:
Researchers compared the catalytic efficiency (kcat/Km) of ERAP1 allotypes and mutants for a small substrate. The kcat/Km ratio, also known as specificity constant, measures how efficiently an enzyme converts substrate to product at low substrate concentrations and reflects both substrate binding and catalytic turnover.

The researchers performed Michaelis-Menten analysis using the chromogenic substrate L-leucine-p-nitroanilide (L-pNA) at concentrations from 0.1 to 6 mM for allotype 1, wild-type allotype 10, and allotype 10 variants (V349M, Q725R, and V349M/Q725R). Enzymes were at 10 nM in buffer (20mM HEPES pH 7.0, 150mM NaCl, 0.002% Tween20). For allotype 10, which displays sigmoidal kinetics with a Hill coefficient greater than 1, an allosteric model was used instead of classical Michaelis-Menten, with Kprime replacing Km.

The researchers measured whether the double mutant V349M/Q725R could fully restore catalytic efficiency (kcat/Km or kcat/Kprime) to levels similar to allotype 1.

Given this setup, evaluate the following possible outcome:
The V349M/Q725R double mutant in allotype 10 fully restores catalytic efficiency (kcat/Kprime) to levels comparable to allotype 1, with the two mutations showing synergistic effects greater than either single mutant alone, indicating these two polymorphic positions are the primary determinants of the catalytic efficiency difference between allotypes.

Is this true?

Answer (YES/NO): NO